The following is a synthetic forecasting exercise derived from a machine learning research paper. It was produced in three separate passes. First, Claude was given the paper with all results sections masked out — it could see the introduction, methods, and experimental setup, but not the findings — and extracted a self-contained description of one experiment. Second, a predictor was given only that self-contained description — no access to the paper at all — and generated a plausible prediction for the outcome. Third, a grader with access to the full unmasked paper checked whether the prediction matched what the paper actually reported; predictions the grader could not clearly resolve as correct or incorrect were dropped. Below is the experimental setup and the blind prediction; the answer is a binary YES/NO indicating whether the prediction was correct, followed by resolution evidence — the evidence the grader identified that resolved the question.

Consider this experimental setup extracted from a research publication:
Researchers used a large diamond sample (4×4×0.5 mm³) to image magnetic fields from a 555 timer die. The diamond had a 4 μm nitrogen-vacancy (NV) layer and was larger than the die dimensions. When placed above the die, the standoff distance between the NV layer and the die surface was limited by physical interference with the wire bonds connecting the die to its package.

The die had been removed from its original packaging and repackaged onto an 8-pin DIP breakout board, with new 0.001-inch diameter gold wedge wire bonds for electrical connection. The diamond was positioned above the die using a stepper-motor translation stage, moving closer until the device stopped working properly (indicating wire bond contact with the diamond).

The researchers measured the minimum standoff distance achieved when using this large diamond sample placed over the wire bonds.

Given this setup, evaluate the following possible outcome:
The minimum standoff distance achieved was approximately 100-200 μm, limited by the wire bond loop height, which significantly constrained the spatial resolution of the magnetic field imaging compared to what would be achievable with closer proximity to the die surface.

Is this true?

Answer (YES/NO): NO